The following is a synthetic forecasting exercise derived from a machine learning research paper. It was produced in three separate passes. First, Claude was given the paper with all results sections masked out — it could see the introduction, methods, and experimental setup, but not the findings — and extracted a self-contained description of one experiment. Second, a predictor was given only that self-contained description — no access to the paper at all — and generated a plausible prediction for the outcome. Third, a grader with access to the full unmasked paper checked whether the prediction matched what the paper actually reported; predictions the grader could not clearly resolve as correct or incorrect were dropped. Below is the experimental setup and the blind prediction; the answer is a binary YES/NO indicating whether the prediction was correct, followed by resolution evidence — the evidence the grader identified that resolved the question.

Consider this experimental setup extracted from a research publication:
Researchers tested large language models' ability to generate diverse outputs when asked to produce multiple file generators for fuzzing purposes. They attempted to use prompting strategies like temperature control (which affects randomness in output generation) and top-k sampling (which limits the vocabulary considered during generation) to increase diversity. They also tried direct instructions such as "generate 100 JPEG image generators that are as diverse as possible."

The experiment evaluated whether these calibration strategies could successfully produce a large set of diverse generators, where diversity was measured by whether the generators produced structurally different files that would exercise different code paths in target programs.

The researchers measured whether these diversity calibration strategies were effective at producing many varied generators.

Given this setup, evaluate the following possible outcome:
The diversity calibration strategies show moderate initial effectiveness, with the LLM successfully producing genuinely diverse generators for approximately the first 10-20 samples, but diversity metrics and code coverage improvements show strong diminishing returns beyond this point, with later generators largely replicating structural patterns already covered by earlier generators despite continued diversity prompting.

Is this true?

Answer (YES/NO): NO